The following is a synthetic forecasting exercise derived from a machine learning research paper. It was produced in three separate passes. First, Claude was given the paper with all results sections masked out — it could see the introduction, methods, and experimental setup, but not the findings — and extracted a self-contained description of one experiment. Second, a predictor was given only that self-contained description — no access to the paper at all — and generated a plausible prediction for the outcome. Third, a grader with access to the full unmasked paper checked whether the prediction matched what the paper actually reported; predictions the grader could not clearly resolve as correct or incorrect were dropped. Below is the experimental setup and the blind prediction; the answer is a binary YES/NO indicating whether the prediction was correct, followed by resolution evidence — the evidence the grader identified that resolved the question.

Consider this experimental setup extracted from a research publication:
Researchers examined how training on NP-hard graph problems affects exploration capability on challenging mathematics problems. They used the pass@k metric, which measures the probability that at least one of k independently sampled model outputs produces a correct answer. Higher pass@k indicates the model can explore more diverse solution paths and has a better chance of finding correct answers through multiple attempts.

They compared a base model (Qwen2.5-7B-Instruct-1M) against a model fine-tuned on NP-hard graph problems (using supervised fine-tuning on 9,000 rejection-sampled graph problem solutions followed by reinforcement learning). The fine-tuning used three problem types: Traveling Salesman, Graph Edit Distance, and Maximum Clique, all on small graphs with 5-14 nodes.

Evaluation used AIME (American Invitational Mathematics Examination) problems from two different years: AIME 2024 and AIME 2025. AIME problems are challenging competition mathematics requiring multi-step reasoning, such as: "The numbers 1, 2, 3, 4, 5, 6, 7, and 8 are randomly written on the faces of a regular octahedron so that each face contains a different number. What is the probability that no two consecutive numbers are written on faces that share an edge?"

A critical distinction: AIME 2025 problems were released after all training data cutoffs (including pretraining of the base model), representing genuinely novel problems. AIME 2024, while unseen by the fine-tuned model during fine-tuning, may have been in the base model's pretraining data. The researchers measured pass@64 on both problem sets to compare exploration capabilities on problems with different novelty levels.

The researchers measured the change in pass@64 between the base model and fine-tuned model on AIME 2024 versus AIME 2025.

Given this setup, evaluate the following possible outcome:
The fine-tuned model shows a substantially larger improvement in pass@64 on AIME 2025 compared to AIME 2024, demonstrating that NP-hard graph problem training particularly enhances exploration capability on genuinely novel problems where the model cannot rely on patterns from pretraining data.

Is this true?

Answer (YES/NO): YES